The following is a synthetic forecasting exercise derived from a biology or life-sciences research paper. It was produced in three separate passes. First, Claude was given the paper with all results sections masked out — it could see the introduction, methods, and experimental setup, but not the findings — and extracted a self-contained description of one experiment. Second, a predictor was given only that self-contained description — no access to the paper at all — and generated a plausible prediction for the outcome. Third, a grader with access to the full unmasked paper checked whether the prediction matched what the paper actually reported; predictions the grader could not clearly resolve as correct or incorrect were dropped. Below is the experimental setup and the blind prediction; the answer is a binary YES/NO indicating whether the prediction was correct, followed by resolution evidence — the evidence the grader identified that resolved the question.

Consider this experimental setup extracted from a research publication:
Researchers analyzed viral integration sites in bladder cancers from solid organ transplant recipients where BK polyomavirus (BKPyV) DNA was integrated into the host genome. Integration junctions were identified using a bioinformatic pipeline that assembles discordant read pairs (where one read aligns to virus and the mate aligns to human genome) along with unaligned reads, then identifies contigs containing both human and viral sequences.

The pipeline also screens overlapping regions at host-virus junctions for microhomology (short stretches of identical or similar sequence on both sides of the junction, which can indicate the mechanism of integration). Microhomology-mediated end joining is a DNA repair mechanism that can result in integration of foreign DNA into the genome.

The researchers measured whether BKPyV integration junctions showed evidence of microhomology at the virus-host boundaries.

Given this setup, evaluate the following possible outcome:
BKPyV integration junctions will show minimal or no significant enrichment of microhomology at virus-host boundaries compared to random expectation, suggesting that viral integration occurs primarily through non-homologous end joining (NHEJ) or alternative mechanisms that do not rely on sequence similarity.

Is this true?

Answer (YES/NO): NO